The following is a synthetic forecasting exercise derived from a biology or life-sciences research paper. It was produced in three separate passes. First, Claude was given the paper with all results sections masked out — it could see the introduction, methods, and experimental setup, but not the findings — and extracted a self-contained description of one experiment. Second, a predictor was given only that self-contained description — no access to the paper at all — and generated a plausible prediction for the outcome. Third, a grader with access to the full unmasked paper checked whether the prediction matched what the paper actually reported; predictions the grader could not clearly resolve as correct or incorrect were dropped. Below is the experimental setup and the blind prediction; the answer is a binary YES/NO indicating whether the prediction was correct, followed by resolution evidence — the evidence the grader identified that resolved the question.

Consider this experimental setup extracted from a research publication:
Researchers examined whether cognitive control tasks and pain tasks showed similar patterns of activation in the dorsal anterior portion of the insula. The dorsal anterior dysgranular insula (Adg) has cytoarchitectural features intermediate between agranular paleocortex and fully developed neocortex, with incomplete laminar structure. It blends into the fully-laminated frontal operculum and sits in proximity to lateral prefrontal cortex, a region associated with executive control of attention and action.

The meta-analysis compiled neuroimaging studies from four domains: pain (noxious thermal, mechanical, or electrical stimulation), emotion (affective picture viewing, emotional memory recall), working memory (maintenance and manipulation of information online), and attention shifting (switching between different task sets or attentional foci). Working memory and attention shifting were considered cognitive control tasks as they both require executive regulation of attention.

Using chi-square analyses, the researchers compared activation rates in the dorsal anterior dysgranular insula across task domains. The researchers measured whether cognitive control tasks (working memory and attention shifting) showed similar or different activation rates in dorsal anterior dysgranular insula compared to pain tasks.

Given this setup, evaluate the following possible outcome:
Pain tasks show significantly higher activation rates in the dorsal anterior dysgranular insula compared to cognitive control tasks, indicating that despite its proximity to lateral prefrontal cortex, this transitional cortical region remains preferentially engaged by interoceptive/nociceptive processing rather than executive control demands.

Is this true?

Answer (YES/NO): NO